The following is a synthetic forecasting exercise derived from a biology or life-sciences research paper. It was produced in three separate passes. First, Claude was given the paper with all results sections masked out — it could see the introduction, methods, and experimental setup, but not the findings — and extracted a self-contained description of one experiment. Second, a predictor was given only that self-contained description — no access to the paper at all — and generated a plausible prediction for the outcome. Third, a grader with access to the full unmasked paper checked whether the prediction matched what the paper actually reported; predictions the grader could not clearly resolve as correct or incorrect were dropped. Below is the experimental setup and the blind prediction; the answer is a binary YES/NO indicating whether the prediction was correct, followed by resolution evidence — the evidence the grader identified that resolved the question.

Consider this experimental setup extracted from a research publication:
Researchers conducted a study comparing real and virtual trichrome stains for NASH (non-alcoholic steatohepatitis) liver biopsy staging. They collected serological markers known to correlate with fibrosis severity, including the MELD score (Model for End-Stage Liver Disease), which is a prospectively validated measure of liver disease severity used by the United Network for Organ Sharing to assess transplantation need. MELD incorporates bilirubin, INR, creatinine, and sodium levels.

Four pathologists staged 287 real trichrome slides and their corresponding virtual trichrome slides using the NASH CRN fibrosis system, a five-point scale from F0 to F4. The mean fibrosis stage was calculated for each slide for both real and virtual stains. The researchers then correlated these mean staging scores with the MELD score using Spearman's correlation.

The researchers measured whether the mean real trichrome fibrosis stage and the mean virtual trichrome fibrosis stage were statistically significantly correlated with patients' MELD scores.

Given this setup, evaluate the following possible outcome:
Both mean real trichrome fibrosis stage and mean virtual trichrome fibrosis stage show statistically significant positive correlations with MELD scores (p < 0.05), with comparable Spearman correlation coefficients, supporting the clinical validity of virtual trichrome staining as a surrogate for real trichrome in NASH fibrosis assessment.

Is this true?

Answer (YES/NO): NO